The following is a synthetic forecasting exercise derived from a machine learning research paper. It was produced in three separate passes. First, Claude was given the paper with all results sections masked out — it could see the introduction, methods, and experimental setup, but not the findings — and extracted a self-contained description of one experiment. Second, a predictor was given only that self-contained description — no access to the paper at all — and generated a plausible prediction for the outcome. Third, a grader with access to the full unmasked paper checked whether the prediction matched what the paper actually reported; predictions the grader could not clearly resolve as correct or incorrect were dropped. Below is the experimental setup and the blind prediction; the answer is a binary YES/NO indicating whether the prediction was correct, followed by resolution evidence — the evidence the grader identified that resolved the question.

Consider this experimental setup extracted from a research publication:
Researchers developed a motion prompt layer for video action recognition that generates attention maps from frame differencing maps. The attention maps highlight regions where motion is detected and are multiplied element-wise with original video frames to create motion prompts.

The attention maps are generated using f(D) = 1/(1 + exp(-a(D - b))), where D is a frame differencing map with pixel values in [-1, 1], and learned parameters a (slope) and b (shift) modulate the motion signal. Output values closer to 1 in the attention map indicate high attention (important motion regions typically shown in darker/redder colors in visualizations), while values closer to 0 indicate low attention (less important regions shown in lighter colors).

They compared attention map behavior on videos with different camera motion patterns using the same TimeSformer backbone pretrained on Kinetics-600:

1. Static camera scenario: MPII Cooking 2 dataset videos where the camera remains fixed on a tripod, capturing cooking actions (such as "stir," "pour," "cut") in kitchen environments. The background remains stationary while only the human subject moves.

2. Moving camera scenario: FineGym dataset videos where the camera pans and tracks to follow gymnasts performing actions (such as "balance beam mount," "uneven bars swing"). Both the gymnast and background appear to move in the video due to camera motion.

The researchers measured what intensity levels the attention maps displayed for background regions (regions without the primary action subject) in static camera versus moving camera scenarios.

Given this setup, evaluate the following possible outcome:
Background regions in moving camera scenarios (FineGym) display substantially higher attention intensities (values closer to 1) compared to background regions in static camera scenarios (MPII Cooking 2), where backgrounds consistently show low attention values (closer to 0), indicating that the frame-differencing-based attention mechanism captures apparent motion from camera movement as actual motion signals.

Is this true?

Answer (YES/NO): YES